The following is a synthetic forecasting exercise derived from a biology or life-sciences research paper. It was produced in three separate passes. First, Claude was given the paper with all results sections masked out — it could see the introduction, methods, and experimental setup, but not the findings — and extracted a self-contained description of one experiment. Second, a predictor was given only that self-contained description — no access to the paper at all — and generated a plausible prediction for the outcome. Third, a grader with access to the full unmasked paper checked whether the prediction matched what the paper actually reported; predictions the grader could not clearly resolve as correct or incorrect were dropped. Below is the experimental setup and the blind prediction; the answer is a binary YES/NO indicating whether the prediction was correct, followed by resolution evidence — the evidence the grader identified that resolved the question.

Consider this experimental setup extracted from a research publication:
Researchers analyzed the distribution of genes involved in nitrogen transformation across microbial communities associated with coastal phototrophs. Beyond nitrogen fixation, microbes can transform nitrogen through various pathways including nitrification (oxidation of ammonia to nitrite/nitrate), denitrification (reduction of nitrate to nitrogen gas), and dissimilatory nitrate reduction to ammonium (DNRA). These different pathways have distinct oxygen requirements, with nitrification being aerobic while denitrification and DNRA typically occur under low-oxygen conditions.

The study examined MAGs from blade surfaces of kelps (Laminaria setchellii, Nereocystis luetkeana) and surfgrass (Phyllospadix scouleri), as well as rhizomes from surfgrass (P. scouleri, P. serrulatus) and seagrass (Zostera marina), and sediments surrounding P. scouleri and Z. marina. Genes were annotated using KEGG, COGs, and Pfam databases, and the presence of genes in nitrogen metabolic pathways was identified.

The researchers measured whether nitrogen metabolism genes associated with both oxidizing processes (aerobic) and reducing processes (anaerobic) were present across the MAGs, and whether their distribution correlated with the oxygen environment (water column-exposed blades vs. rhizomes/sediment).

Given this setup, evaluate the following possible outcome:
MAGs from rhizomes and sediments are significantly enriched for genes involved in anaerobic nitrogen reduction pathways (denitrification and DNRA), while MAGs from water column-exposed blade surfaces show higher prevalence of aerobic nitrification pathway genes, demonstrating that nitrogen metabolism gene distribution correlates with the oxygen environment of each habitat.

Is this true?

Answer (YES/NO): YES